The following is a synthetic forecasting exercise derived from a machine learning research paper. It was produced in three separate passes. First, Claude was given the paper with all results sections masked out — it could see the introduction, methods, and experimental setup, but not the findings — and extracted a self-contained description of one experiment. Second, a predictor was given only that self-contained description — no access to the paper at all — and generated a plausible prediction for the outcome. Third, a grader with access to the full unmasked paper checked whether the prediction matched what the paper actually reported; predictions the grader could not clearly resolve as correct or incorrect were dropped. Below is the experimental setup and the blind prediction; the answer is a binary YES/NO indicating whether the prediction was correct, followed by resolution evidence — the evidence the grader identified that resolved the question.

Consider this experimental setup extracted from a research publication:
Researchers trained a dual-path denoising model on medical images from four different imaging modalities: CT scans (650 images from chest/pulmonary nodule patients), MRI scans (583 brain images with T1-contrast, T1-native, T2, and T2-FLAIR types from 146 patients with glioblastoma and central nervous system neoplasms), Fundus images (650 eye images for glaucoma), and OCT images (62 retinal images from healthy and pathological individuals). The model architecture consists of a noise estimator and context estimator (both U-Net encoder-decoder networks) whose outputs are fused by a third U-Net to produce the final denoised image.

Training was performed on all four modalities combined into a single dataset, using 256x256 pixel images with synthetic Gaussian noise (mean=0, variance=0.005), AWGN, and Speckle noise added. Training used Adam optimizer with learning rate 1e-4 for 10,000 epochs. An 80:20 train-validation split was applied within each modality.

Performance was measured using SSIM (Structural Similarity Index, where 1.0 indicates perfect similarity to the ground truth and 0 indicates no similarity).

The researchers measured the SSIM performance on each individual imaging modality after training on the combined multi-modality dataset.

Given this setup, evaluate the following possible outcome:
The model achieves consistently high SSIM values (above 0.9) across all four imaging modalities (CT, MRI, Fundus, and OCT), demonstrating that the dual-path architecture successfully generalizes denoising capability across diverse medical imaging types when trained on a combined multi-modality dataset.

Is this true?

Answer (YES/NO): NO